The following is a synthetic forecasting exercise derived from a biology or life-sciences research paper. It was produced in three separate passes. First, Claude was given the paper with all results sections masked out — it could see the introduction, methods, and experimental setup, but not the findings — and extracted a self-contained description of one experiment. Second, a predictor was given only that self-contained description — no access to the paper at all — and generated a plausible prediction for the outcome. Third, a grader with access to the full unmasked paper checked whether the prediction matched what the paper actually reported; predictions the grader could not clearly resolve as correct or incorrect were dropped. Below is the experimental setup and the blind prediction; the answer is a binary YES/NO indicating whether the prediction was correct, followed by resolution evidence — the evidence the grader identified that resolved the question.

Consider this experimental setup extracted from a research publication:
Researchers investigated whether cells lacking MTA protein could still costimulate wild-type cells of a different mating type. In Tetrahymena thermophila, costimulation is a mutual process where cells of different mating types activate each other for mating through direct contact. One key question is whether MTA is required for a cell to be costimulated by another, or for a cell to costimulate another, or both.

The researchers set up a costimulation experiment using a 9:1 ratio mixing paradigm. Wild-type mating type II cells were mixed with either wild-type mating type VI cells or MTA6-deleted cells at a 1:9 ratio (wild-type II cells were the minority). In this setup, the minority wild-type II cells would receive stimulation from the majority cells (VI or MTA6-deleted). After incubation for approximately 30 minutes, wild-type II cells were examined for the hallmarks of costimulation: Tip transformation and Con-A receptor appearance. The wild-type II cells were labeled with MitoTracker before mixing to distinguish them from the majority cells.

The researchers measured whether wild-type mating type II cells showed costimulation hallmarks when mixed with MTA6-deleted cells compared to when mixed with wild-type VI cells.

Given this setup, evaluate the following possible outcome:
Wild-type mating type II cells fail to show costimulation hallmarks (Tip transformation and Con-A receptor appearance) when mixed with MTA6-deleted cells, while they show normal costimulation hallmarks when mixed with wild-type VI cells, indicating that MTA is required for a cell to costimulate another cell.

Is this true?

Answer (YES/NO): NO